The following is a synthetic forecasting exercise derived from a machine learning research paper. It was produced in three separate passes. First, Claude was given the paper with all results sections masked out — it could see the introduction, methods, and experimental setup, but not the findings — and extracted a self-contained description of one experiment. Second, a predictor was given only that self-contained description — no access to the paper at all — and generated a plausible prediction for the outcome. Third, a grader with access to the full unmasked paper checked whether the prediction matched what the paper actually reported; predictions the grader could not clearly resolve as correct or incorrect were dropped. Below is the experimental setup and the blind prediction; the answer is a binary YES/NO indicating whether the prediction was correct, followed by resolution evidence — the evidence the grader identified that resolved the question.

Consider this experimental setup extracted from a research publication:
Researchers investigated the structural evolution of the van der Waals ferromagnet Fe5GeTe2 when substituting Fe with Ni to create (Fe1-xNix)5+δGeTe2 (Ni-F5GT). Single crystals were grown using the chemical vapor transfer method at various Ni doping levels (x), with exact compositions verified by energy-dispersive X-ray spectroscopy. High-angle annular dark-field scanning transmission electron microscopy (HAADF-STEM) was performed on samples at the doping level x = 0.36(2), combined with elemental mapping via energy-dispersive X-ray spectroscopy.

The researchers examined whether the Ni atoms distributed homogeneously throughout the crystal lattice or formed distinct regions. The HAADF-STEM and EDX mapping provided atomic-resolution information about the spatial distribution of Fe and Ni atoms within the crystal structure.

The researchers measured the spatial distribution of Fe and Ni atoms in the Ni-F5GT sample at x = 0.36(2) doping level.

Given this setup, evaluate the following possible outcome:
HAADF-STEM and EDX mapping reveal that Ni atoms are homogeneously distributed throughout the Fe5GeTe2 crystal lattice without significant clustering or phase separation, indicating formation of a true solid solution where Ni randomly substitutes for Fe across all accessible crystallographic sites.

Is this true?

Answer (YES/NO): NO